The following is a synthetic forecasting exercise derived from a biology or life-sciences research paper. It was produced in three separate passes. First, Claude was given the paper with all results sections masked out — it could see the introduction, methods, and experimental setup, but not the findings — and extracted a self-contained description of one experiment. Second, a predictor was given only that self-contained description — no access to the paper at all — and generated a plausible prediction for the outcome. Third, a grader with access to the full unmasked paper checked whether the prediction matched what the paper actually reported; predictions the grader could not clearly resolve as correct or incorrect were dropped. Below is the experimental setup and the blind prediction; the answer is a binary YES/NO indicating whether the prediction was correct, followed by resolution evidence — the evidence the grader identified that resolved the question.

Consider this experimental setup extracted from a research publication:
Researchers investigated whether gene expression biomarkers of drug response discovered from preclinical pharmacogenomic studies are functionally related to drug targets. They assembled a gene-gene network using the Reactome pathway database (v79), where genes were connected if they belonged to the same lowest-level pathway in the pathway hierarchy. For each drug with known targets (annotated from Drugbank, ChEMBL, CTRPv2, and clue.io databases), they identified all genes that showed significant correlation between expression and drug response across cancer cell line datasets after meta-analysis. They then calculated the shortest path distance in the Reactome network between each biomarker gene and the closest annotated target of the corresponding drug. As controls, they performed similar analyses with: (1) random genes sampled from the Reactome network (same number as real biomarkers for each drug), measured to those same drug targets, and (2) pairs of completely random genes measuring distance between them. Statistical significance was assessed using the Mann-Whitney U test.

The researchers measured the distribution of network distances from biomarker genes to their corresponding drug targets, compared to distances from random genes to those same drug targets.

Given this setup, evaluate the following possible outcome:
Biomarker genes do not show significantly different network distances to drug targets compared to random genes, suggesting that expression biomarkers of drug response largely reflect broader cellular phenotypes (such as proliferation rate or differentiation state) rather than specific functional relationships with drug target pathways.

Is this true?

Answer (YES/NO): NO